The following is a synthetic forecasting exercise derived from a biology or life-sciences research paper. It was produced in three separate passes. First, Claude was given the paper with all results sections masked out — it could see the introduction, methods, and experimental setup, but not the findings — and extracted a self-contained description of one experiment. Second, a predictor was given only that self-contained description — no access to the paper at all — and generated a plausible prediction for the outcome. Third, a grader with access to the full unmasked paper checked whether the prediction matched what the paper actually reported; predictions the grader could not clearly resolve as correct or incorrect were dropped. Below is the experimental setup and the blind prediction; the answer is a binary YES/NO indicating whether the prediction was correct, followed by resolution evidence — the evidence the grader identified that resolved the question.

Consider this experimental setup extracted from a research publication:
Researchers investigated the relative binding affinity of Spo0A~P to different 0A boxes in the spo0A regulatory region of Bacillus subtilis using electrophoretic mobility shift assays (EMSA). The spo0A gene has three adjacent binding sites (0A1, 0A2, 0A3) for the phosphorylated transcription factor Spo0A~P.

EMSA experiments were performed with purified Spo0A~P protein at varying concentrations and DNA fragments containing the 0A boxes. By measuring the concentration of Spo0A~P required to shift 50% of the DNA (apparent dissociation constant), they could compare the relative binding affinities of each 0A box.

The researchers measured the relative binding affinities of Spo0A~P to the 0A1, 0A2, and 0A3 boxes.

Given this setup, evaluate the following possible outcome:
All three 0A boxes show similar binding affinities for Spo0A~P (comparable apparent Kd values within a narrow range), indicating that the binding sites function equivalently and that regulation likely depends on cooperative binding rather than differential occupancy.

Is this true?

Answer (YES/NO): NO